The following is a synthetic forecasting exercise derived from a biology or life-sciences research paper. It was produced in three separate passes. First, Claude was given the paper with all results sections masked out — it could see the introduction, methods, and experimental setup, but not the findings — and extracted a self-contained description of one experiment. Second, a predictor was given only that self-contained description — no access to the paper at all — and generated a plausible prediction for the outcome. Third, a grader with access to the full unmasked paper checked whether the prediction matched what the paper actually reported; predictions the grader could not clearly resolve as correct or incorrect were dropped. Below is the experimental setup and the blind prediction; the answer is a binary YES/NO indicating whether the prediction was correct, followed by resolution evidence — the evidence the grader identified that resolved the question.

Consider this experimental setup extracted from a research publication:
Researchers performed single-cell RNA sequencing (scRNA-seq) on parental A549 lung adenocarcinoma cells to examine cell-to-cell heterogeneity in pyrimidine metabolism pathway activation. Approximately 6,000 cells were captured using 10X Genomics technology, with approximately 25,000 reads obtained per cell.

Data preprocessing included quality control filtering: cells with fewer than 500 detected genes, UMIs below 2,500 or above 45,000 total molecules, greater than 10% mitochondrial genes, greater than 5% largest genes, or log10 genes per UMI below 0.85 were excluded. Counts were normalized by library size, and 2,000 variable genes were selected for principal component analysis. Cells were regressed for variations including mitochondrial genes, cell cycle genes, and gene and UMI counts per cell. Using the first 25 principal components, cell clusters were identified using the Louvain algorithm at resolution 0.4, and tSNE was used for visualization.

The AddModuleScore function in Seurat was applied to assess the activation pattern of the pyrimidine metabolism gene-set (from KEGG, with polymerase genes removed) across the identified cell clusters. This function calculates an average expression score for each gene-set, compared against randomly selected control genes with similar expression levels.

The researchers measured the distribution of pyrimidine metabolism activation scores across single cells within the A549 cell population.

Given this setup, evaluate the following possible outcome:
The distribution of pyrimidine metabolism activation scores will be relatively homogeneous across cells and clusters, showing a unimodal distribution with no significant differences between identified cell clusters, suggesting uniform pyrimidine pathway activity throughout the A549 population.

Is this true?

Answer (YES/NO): NO